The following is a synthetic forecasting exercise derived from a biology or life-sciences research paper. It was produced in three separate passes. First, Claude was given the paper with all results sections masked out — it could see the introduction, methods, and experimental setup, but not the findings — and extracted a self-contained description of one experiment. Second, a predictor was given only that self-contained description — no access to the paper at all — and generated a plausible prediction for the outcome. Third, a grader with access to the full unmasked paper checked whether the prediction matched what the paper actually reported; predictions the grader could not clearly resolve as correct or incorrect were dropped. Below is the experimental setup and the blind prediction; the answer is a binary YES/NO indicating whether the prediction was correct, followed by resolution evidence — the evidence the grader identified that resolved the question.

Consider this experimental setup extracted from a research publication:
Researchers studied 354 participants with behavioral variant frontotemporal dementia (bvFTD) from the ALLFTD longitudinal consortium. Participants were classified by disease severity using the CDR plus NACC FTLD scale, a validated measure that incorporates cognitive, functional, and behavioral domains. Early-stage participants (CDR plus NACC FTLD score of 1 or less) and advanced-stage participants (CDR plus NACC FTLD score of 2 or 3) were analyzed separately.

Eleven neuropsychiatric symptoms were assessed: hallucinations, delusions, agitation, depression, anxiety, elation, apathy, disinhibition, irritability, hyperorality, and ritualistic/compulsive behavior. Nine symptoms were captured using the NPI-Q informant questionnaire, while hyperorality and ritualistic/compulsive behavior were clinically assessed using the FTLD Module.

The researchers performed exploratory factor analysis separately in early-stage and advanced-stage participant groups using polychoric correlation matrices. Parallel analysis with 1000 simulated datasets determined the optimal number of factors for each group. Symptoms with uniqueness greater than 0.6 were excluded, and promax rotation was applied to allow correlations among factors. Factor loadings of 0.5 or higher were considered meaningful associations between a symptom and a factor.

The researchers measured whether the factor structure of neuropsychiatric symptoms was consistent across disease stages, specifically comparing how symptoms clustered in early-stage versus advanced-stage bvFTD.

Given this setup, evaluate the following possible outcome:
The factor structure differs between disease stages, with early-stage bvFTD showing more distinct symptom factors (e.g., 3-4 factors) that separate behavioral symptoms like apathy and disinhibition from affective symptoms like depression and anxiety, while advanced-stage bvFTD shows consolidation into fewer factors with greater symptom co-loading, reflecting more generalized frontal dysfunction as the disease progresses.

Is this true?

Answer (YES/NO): NO